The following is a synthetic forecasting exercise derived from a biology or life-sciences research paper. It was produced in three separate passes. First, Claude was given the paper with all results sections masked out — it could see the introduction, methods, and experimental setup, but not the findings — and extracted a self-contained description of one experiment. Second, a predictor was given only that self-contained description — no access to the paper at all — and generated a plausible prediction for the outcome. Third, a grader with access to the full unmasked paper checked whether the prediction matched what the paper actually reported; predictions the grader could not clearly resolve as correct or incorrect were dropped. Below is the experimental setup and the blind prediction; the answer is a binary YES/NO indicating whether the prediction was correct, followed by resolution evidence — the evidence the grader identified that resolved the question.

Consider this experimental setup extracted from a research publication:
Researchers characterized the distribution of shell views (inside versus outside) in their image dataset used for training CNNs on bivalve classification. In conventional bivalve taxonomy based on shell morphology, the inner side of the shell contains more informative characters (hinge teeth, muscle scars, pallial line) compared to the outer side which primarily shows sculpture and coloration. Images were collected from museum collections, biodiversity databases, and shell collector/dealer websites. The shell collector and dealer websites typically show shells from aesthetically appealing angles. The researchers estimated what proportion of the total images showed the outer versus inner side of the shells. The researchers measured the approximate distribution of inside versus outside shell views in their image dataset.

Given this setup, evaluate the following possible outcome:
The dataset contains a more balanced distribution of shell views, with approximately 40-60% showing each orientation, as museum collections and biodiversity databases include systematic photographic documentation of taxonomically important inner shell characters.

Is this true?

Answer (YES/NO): NO